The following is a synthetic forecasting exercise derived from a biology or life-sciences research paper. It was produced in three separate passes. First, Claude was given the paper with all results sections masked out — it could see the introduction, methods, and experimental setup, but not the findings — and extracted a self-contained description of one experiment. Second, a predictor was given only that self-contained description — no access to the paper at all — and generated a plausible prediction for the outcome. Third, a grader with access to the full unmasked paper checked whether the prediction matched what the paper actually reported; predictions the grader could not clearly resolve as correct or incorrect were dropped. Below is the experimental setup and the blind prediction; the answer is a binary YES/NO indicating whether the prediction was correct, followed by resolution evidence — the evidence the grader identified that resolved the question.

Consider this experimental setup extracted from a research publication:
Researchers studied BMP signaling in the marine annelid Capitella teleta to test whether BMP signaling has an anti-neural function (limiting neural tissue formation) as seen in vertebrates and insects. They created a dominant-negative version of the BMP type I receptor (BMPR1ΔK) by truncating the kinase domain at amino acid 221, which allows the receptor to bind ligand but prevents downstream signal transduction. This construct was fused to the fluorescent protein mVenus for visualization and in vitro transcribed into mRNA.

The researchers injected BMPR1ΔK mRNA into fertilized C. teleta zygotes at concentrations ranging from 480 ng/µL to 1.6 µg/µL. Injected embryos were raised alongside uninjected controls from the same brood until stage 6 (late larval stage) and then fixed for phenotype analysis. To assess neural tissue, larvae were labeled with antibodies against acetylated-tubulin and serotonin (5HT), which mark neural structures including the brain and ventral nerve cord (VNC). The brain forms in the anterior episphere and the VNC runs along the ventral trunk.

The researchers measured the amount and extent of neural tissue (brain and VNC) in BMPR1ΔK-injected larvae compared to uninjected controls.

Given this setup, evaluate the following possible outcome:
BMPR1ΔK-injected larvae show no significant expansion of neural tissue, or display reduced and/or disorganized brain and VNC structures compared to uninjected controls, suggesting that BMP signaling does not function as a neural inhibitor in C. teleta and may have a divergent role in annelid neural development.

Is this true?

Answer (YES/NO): YES